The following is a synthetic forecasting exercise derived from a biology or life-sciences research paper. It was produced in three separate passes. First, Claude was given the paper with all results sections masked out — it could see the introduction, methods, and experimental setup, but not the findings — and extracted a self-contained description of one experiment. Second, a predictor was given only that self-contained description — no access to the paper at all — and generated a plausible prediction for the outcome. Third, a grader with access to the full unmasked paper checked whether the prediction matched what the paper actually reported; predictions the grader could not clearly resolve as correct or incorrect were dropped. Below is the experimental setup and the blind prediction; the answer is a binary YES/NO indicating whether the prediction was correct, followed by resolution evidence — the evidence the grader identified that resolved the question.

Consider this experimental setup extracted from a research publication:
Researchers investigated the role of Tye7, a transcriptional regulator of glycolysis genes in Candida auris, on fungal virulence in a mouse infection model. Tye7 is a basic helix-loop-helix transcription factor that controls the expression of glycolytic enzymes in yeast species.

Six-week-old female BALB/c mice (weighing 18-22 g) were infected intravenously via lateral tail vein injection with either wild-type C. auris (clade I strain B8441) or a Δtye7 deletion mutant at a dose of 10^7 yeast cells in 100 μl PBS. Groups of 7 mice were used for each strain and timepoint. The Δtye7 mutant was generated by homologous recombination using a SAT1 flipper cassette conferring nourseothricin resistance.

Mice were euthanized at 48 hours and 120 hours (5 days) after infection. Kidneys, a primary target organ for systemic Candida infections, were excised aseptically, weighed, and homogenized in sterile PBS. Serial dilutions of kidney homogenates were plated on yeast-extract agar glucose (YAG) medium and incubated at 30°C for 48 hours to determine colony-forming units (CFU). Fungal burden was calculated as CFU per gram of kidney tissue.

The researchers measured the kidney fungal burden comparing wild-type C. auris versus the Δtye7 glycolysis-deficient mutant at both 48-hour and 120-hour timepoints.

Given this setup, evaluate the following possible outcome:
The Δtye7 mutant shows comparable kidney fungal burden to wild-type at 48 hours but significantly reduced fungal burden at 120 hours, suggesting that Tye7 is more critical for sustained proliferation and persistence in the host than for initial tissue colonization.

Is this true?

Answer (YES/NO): NO